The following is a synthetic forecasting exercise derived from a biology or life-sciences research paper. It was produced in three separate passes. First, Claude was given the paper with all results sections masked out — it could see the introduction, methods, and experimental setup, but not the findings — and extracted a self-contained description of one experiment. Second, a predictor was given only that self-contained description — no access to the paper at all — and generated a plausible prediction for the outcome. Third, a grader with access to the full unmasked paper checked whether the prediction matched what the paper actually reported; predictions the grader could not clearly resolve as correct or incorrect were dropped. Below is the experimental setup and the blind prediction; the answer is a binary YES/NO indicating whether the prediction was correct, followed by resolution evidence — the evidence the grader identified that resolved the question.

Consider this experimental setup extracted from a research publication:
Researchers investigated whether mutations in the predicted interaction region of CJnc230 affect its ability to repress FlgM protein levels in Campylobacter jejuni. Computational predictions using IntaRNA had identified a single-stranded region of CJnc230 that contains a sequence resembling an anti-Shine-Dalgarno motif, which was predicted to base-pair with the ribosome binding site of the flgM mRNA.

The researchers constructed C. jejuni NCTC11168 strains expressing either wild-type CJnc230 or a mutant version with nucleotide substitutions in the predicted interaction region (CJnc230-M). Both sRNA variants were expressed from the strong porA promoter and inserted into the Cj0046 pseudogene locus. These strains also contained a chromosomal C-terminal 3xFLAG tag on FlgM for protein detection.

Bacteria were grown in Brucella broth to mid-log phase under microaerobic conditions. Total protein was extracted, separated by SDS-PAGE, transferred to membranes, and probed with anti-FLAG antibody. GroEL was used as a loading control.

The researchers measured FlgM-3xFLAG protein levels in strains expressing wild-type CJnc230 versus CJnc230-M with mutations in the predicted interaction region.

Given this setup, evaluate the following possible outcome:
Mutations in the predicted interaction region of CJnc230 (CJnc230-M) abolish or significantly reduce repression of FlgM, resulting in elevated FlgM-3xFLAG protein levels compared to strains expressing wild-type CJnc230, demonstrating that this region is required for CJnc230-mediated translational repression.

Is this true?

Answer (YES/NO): YES